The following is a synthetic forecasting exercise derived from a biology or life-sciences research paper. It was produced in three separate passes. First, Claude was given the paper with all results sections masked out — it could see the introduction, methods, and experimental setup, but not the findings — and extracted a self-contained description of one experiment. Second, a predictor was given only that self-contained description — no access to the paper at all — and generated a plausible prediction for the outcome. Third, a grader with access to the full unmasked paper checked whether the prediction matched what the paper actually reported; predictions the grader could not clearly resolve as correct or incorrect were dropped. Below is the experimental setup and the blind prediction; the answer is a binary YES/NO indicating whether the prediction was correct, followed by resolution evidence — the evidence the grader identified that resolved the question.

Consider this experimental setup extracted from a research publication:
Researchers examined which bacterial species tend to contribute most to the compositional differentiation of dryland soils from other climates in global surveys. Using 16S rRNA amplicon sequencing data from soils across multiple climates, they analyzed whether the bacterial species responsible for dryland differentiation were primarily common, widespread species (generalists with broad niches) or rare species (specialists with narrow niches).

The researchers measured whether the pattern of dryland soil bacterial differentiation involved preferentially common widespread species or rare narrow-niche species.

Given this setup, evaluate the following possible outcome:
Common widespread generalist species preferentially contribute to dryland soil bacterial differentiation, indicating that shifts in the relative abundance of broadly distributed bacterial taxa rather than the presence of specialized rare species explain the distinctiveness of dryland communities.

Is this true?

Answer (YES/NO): NO